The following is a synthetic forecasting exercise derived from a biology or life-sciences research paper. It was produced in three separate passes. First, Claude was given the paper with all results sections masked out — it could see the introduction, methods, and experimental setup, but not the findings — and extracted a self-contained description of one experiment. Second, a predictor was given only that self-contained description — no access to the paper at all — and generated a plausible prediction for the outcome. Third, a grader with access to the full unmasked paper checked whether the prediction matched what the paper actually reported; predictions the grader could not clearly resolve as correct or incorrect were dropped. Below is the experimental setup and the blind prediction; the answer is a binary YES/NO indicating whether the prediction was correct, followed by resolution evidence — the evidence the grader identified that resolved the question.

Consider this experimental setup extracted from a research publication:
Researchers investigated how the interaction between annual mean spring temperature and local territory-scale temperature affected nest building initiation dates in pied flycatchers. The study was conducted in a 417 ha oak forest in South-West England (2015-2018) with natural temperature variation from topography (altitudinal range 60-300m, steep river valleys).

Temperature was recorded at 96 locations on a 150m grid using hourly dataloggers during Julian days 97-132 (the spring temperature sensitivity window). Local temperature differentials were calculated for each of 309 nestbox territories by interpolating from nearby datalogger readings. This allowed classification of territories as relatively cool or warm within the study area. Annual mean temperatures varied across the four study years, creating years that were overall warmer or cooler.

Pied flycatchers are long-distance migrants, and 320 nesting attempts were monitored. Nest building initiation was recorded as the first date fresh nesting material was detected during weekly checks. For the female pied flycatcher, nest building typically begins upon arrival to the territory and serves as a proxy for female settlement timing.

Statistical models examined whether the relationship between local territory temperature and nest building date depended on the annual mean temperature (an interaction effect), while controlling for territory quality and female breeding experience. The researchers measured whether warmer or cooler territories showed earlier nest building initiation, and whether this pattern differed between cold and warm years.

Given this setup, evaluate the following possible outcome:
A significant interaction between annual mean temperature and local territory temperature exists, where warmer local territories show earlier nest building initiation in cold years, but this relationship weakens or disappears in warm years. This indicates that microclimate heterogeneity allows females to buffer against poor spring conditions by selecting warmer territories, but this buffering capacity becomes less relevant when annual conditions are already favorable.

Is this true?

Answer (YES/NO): NO